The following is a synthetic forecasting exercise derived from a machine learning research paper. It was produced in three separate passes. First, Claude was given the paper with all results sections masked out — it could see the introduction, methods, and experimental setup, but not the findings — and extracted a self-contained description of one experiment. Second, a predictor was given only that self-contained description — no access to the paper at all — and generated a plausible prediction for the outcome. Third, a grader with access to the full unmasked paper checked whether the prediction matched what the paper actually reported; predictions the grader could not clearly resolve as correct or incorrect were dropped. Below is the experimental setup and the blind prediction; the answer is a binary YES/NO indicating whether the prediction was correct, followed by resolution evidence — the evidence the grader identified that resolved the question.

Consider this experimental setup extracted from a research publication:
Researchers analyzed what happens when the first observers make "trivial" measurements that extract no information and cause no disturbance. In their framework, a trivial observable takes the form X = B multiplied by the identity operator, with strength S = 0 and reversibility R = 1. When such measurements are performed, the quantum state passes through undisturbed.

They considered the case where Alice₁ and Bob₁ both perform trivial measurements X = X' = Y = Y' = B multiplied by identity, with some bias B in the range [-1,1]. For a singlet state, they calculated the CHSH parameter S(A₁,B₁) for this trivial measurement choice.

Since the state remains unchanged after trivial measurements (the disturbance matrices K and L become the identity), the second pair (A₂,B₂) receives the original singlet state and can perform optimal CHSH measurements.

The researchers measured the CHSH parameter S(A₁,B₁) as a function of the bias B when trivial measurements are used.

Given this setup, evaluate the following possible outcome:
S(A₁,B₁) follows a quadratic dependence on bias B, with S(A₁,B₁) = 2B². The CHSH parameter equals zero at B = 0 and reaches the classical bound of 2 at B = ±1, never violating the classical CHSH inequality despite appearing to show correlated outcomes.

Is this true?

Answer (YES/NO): YES